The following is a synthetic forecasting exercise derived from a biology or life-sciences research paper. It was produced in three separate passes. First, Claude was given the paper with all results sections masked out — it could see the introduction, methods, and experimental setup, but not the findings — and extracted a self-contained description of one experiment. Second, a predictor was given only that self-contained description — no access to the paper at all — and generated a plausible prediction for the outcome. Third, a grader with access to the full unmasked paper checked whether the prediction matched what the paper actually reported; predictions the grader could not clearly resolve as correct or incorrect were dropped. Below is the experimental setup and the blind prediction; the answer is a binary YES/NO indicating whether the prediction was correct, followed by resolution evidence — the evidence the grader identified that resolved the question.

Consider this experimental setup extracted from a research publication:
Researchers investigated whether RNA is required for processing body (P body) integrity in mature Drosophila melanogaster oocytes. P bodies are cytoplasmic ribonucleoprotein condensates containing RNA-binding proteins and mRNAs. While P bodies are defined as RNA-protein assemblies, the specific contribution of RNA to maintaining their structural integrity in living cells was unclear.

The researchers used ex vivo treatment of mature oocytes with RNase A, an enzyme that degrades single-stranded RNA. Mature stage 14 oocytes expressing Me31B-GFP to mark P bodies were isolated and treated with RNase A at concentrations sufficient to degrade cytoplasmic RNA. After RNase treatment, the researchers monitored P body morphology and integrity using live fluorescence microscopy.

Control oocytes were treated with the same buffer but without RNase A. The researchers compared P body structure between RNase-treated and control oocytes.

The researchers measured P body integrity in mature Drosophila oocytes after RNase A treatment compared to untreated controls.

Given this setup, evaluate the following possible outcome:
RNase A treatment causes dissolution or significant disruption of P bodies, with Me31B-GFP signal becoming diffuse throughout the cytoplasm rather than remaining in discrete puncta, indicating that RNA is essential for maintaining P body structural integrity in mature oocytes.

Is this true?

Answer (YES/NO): NO